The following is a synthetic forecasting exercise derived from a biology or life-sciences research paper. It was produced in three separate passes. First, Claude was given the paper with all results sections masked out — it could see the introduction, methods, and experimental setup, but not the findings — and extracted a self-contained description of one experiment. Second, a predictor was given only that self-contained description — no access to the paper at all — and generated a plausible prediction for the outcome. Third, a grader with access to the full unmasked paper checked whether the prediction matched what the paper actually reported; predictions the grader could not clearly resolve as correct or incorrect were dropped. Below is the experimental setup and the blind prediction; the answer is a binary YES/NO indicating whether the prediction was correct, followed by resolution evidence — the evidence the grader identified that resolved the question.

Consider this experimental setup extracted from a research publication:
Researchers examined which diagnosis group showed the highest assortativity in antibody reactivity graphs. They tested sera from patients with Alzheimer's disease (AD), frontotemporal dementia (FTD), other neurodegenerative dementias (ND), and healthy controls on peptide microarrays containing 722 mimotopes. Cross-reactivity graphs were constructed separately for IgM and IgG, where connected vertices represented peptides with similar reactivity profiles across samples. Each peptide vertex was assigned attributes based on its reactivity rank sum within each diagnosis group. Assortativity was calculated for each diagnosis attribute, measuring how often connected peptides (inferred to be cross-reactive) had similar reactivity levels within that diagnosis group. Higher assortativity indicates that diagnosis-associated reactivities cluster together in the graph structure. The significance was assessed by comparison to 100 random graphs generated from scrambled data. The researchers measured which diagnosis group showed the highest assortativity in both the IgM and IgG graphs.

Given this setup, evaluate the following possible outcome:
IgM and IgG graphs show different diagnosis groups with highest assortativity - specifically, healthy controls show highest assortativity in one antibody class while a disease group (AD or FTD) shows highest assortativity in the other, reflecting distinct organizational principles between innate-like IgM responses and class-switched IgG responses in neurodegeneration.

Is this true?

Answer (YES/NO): NO